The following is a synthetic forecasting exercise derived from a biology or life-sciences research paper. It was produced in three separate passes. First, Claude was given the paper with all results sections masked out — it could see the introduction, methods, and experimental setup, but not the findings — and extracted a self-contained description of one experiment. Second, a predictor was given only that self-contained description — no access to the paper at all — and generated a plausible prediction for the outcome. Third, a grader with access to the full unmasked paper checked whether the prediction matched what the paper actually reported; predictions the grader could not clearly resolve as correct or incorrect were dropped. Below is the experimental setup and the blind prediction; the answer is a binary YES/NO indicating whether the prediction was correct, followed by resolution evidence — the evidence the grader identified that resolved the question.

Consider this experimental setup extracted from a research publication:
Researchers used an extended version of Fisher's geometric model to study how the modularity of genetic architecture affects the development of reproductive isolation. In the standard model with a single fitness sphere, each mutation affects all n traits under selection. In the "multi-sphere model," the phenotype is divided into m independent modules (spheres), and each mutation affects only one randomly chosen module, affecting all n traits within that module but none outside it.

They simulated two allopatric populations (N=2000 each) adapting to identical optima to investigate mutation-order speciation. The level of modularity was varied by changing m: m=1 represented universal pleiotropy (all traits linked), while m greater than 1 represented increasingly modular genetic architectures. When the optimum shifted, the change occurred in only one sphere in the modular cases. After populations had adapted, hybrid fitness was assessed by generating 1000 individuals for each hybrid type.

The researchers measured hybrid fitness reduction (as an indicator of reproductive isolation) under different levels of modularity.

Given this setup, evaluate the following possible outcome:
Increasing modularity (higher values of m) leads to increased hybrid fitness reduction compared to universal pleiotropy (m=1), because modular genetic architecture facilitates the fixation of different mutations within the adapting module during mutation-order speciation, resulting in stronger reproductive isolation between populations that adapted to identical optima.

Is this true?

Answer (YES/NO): NO